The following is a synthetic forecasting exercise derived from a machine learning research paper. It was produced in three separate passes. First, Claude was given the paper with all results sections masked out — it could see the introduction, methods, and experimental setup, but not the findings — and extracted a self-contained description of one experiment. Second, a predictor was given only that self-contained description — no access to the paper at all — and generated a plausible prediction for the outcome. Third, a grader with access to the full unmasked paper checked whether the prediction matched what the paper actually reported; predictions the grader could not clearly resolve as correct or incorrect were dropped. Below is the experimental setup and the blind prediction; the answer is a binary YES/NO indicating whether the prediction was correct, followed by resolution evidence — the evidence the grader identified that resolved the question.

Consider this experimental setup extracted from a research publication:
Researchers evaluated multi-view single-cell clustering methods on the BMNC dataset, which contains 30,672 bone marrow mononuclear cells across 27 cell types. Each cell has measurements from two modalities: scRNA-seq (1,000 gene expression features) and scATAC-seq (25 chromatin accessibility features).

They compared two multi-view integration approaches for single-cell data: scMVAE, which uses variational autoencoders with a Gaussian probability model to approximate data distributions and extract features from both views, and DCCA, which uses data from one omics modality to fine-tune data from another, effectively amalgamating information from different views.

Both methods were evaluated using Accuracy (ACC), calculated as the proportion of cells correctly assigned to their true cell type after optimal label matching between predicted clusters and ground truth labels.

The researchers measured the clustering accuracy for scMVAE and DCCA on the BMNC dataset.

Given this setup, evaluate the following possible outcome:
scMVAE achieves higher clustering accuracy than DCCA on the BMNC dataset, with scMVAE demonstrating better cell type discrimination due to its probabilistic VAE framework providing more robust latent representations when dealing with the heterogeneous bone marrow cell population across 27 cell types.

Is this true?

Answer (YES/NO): NO